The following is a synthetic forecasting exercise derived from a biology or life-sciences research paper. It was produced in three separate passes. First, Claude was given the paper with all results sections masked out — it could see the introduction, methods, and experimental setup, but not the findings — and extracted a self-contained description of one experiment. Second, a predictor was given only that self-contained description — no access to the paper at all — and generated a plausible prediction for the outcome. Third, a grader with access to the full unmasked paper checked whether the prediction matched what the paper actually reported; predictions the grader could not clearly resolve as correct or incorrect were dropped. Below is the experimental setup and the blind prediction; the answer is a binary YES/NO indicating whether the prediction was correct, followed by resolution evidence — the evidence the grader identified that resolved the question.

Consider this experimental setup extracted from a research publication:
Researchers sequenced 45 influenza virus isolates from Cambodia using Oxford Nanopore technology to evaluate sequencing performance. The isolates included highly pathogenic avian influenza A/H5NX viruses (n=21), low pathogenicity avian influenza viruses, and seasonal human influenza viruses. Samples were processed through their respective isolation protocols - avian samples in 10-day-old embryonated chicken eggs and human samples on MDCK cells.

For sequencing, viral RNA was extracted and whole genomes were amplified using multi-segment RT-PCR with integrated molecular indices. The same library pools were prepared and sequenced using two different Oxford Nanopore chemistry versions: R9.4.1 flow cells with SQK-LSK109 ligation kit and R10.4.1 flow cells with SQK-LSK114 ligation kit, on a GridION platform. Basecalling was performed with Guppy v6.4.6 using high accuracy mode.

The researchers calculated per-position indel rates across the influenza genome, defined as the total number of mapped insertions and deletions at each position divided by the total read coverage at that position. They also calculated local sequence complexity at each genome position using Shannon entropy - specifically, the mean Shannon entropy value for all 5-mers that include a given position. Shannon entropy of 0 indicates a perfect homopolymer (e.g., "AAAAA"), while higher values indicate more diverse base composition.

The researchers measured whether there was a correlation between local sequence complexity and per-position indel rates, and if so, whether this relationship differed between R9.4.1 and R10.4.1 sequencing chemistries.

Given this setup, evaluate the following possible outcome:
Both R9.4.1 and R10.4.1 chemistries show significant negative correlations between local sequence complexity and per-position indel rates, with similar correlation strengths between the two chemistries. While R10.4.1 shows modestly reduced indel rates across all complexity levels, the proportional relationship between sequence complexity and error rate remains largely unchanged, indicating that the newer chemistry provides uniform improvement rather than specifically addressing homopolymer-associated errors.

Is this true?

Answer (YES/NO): NO